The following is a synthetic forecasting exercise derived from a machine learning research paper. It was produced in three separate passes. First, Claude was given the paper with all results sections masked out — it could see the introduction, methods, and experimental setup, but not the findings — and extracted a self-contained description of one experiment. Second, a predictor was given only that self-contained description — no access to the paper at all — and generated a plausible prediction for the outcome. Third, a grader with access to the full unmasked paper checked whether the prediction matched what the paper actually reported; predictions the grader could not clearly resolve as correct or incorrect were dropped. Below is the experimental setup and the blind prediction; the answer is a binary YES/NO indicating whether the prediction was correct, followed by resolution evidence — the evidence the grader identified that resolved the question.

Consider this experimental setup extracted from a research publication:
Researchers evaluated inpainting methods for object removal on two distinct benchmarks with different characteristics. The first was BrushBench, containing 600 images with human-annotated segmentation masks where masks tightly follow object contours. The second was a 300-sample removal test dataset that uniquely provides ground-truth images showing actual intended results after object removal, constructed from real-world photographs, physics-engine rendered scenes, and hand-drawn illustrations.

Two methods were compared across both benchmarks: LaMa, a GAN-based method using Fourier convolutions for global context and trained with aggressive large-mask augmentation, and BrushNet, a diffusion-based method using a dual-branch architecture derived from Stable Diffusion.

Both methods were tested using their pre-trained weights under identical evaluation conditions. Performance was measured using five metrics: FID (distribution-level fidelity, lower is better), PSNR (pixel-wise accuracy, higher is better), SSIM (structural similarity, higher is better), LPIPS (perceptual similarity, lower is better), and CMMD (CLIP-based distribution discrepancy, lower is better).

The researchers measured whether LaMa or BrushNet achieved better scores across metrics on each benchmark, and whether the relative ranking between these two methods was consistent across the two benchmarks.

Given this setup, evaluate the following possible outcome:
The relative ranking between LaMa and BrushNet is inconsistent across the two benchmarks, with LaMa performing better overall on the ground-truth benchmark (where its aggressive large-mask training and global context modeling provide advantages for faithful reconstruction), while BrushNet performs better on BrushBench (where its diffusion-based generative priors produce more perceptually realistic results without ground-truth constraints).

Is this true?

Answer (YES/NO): NO